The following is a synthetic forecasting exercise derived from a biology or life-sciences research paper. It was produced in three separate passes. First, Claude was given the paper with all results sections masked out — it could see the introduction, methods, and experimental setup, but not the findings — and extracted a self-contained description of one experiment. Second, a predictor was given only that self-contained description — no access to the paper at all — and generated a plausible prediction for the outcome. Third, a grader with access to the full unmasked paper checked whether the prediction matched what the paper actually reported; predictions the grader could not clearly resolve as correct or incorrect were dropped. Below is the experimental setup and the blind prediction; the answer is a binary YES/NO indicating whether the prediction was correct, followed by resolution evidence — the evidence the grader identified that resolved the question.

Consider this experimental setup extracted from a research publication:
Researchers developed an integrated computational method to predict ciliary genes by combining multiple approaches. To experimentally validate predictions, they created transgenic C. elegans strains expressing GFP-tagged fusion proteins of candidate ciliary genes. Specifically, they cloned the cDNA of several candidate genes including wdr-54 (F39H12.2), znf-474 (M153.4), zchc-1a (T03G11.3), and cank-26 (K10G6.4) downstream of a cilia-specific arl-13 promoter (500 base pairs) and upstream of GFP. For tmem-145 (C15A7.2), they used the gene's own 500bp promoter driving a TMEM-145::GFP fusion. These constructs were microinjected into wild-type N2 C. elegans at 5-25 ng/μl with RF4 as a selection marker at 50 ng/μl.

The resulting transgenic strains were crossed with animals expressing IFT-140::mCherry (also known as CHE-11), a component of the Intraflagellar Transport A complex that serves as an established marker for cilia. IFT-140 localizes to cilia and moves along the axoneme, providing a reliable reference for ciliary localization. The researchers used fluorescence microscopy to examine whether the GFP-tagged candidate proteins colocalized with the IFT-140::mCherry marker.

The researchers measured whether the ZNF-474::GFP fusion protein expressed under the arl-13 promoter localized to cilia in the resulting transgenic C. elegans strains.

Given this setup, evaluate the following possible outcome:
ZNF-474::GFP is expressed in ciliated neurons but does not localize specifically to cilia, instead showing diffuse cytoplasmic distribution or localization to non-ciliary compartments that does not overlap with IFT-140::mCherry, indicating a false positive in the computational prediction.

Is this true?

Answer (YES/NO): NO